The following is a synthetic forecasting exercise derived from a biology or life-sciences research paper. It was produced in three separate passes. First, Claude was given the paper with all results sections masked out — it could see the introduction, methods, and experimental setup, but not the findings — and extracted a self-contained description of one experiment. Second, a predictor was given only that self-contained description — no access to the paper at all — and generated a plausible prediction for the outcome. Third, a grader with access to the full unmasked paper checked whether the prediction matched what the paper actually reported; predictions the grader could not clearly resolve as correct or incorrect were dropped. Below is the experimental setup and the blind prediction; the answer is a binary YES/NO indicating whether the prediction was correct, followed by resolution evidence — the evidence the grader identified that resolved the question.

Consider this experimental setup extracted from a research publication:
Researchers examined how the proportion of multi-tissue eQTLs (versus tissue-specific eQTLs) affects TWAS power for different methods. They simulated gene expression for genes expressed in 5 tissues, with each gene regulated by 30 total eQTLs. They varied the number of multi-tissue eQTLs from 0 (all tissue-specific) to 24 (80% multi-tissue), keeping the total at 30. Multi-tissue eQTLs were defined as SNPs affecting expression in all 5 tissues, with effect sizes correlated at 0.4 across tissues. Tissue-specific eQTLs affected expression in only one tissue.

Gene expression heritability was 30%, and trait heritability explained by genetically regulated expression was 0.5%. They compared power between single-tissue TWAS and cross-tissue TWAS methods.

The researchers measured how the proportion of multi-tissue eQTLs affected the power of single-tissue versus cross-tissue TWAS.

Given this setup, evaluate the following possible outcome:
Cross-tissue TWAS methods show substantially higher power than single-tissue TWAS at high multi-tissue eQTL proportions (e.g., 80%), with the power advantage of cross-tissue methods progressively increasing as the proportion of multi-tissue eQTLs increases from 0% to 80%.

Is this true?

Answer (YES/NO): NO